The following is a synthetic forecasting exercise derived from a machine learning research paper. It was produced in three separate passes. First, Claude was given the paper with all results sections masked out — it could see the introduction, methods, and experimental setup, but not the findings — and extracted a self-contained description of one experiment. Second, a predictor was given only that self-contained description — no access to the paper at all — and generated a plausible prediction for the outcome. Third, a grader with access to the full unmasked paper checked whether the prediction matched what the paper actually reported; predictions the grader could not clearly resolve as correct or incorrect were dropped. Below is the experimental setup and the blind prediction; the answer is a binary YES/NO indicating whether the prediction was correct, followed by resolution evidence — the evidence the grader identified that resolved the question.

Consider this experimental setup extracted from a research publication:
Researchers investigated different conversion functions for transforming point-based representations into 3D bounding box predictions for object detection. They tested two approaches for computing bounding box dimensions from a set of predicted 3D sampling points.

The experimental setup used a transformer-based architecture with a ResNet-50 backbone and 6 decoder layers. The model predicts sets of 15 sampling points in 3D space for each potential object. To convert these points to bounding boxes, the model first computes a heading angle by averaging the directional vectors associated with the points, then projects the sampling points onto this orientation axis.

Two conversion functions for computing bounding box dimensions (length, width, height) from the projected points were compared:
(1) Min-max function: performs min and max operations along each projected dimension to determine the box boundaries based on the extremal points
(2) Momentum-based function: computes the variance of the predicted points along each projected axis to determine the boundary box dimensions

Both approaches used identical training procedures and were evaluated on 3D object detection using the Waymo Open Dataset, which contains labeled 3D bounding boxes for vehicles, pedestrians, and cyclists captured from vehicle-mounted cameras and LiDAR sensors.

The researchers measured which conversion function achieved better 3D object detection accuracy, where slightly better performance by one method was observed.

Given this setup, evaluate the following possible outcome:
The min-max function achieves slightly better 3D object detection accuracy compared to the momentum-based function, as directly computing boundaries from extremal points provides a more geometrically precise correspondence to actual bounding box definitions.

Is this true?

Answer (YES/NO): NO